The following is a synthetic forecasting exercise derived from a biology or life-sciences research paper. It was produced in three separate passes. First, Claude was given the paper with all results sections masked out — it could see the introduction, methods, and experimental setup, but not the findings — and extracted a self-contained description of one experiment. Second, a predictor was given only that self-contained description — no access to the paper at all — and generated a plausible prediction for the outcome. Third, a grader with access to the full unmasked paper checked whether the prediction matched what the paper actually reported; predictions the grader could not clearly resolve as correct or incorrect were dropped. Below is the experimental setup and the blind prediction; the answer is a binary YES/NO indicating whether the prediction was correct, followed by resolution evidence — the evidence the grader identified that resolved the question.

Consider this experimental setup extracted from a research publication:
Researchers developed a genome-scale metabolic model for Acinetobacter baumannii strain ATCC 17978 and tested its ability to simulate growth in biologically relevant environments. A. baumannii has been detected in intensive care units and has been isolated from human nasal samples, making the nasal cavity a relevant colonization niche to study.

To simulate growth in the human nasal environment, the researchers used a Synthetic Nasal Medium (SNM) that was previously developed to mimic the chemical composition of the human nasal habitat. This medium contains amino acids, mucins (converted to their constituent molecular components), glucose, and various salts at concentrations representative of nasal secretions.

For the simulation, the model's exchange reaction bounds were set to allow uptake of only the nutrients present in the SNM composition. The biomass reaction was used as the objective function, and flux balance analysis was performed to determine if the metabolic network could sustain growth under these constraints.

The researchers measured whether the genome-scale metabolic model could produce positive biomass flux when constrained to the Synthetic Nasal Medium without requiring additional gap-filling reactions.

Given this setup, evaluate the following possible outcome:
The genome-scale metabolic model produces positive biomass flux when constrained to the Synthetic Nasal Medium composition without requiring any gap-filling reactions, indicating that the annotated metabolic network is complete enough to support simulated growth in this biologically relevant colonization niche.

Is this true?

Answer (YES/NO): NO